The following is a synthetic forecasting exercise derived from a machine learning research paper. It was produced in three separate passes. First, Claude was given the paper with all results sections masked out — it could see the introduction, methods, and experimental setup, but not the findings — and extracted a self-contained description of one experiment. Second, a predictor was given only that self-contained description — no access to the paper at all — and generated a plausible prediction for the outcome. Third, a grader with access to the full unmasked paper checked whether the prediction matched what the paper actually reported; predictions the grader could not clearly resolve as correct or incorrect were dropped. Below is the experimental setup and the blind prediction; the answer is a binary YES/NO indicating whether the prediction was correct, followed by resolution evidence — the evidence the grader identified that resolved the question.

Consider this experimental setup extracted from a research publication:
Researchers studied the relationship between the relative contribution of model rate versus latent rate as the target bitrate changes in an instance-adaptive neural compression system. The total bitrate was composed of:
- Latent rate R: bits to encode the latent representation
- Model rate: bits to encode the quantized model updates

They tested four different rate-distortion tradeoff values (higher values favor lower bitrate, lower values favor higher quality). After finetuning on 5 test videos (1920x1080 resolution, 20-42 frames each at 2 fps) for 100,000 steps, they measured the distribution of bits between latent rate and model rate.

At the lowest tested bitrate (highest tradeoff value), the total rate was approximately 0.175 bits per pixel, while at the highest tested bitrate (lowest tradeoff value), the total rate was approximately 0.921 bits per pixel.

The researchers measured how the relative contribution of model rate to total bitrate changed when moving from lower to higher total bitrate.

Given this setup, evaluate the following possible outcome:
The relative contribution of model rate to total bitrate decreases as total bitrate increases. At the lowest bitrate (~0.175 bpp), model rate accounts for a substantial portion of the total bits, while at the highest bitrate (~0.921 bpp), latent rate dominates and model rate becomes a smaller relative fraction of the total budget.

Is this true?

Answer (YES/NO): NO